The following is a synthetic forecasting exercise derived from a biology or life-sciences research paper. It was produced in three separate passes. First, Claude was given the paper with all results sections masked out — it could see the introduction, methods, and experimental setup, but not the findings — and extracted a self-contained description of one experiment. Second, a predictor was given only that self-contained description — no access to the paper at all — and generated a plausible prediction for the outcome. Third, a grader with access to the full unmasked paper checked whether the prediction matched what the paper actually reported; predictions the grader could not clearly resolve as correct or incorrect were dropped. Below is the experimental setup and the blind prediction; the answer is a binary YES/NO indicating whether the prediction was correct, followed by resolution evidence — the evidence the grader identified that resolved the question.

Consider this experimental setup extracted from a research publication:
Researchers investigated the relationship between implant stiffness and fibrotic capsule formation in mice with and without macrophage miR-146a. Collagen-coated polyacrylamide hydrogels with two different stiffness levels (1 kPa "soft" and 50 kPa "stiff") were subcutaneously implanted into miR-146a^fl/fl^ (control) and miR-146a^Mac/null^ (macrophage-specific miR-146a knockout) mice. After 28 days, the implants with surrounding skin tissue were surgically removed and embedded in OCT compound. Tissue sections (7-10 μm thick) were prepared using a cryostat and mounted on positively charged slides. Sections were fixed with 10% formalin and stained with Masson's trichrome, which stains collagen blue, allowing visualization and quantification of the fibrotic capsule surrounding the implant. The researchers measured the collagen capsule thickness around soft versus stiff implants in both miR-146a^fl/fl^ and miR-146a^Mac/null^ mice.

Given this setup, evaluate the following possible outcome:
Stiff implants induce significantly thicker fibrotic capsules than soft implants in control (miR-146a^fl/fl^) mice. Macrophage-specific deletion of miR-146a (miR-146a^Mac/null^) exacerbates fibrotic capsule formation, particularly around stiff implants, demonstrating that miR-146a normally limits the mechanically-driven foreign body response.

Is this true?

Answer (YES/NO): YES